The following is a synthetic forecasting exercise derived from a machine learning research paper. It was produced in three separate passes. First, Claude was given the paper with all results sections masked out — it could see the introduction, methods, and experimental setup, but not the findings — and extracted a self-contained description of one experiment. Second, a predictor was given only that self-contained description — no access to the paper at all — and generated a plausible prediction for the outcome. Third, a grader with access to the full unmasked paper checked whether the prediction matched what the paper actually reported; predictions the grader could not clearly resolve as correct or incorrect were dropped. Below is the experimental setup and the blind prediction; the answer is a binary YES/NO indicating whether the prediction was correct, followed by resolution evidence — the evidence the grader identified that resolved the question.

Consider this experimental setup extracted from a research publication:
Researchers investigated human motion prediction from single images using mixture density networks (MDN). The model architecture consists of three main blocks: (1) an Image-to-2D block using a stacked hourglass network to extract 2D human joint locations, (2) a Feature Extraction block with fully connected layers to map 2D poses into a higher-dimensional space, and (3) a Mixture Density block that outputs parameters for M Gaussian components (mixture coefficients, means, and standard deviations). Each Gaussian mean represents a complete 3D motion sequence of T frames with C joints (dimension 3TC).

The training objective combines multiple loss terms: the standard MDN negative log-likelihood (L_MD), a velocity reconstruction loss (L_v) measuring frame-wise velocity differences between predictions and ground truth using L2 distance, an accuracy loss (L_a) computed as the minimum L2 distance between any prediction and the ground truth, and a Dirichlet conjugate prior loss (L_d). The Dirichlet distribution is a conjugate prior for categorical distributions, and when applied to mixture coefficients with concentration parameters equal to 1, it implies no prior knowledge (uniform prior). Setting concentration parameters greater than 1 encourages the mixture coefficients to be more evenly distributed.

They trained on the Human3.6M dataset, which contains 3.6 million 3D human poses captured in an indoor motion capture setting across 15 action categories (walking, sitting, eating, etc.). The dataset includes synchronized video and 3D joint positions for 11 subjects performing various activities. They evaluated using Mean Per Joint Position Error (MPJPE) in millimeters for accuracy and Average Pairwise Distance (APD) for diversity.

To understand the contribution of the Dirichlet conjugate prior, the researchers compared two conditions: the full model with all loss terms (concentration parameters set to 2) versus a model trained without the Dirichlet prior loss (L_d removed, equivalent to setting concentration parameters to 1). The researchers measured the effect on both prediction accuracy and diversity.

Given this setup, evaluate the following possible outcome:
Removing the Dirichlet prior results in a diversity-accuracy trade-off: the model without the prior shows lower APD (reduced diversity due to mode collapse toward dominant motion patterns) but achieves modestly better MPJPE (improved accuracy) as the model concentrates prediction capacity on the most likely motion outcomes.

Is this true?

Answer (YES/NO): NO